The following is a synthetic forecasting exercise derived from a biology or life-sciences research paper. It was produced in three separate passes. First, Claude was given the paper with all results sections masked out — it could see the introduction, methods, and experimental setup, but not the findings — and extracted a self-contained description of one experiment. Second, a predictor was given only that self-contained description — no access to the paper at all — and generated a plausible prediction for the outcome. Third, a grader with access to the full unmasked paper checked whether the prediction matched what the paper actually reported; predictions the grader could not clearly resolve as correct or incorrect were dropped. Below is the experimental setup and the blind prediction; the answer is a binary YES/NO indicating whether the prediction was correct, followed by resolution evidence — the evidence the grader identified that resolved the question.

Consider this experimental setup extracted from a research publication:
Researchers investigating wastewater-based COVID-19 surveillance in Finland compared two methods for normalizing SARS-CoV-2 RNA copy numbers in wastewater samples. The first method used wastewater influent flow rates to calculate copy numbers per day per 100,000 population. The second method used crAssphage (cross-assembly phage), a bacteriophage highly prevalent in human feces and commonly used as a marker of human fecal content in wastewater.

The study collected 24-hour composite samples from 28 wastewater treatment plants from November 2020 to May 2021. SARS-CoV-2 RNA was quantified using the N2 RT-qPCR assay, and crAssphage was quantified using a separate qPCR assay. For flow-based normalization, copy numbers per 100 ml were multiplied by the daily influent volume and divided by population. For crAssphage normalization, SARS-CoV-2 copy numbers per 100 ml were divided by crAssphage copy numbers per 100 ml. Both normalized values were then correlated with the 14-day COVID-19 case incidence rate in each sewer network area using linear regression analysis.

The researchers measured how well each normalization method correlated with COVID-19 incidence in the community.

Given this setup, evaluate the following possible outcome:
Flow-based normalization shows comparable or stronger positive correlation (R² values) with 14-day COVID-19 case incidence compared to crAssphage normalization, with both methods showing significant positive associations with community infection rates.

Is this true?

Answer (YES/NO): NO